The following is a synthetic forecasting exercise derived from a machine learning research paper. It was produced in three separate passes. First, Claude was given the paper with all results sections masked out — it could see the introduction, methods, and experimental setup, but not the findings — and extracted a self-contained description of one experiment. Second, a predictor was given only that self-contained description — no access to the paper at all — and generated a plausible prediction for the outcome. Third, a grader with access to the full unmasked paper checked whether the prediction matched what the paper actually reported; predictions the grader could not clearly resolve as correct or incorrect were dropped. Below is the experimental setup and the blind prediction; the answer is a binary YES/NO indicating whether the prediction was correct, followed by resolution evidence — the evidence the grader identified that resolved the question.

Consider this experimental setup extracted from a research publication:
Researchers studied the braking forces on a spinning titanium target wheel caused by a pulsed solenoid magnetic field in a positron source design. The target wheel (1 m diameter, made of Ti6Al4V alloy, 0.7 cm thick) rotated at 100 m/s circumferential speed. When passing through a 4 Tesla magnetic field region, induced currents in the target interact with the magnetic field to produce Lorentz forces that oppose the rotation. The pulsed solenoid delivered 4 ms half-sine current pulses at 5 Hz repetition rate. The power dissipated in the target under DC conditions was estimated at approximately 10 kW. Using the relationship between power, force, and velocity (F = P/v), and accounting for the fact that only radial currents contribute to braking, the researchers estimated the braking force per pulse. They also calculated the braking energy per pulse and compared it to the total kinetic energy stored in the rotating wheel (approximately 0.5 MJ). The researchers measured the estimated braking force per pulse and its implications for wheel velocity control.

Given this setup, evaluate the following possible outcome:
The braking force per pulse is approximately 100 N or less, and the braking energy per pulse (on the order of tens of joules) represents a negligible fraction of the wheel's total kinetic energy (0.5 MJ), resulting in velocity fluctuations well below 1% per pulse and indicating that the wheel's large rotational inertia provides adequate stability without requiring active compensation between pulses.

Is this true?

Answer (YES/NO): NO